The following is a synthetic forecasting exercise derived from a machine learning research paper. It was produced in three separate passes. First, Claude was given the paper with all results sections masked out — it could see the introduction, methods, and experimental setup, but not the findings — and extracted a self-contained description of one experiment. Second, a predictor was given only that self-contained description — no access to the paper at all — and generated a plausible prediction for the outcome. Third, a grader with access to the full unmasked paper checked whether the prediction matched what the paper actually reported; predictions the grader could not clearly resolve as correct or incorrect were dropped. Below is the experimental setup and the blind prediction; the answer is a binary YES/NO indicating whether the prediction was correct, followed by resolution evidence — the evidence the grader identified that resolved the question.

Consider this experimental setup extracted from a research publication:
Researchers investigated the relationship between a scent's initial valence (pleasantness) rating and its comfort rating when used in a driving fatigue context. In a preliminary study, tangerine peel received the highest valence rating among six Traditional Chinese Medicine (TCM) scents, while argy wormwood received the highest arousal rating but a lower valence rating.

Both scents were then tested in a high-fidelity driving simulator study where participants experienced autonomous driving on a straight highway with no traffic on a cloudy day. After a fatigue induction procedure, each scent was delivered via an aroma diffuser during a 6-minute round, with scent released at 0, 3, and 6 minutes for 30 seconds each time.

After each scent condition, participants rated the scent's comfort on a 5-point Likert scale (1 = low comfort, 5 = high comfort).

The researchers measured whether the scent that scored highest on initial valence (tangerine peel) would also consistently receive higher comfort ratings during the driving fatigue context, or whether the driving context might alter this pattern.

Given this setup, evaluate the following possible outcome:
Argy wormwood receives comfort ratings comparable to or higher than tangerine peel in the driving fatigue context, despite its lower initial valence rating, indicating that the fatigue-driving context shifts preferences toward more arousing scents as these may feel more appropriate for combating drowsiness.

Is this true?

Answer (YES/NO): NO